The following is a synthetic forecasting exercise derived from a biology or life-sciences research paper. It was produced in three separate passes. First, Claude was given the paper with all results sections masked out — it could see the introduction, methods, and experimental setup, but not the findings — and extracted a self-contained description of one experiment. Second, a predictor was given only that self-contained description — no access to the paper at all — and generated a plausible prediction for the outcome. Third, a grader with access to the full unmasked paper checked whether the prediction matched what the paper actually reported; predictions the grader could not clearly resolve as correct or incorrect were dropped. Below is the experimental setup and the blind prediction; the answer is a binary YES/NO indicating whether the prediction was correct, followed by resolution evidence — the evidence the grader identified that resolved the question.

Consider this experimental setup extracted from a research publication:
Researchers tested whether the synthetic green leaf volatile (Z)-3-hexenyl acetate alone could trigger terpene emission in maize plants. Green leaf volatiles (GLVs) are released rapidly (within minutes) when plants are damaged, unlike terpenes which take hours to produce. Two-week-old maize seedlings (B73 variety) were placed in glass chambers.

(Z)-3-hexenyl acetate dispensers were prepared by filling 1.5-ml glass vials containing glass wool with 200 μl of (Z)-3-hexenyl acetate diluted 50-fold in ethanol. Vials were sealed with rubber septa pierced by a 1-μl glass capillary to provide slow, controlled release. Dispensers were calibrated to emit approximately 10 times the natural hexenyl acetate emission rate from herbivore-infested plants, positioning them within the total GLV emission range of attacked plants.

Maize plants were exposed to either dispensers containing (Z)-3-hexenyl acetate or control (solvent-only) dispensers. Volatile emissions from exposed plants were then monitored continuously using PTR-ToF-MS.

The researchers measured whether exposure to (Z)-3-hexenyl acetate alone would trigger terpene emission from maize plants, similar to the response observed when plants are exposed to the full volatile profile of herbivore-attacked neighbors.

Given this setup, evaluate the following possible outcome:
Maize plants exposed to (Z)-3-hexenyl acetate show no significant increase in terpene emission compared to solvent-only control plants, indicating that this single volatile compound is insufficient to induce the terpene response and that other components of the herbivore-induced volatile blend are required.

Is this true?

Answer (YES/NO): NO